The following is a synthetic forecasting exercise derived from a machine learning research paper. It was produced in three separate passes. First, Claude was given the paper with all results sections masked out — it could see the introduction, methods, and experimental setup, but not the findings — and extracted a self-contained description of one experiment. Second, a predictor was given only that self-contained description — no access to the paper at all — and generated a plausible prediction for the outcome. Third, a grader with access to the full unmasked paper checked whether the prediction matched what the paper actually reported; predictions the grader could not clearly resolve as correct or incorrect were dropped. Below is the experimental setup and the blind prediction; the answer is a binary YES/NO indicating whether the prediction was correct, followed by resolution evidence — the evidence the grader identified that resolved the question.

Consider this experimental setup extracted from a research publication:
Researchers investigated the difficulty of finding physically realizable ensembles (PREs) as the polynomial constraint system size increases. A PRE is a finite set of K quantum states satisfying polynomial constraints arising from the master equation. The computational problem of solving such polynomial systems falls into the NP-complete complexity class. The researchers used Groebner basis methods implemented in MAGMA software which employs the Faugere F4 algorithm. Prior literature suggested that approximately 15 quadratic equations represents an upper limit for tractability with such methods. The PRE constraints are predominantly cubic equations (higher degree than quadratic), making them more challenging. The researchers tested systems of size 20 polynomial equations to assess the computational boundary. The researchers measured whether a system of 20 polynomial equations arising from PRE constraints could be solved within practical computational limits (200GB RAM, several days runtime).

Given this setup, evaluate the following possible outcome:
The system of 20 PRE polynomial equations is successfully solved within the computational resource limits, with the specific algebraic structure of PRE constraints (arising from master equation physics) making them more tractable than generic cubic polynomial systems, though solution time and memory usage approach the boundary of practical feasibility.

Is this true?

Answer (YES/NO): NO